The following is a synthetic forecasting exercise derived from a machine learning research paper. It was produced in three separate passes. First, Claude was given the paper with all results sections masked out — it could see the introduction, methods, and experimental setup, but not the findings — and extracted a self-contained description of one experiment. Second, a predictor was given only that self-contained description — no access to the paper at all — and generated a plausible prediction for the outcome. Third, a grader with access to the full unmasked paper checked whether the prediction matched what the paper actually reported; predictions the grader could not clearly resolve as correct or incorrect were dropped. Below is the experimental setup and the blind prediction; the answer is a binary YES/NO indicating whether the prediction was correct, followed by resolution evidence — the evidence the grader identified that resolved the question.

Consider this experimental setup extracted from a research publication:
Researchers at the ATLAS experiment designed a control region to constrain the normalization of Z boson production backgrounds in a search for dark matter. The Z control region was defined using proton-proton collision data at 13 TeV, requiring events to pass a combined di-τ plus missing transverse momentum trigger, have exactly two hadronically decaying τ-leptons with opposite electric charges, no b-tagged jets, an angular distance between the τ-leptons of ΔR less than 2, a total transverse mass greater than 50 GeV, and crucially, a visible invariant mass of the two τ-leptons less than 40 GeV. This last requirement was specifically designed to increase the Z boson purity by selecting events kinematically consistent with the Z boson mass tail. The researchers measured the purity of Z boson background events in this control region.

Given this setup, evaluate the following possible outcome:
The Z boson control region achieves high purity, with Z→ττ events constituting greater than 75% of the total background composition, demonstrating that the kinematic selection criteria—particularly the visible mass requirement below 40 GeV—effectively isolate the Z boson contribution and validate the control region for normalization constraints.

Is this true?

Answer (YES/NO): YES